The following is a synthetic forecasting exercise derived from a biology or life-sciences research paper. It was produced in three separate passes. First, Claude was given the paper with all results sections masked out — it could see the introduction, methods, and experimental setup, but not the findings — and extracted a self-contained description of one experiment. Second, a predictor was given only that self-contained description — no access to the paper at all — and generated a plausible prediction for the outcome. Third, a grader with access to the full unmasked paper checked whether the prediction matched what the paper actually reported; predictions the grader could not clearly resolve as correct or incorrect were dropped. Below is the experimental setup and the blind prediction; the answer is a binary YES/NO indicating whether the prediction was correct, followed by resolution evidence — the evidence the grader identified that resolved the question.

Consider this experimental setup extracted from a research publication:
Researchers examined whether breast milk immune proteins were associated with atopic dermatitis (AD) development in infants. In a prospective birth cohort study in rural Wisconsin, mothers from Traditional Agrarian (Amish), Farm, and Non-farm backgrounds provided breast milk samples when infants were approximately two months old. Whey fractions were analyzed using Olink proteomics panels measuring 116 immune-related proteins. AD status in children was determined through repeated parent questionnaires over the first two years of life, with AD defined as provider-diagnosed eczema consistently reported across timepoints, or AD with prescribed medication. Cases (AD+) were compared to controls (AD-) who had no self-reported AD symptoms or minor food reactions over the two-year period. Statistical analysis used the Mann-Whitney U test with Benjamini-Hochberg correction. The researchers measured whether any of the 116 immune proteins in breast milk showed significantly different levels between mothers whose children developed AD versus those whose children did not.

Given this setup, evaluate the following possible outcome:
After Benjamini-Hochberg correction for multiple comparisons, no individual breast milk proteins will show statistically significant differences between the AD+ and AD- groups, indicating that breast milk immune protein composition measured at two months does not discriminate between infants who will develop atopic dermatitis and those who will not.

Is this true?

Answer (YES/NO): YES